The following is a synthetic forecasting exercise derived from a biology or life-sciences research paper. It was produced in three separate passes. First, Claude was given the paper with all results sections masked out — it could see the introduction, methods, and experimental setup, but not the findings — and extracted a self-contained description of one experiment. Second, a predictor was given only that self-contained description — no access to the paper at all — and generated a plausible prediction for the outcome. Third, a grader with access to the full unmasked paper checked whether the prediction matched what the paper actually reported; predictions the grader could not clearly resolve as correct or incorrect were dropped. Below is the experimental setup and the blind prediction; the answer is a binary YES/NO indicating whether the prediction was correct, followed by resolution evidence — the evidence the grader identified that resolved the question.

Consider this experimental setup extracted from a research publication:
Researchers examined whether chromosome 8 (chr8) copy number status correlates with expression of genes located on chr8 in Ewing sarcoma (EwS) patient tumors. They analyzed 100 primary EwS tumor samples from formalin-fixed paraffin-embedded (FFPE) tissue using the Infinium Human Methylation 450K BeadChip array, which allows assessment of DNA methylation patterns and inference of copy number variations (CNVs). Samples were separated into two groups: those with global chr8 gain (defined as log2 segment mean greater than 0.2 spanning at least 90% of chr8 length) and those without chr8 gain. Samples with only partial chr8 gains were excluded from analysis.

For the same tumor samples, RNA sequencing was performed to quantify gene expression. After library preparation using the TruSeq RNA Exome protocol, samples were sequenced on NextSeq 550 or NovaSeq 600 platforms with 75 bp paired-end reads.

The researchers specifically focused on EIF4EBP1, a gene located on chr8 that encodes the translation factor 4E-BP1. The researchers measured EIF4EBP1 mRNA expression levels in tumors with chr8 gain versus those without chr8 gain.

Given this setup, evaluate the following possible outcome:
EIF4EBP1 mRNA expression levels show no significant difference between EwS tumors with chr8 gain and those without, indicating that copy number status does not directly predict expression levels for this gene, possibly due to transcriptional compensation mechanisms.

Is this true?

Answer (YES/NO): NO